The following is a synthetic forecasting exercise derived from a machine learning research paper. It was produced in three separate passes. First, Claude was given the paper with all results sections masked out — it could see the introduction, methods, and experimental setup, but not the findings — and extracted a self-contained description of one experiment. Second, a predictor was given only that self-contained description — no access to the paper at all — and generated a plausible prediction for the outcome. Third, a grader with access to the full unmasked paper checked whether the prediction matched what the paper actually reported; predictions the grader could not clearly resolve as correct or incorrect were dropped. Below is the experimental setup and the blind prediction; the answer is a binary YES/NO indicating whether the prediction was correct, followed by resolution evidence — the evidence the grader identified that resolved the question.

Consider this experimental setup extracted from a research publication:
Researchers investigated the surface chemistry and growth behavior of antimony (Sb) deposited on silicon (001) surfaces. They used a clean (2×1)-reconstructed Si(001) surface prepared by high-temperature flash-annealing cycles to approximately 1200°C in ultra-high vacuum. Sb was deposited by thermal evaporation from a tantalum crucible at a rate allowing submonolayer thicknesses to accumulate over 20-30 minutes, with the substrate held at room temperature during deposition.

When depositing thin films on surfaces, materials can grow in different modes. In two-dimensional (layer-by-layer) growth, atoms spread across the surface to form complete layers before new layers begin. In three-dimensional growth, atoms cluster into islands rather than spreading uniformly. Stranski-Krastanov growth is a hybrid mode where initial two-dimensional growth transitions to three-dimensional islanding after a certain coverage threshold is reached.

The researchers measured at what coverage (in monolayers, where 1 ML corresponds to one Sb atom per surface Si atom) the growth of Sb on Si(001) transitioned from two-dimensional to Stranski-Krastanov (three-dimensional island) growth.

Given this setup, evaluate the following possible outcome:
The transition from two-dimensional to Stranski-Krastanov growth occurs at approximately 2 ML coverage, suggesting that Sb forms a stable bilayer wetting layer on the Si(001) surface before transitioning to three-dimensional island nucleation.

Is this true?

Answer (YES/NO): NO